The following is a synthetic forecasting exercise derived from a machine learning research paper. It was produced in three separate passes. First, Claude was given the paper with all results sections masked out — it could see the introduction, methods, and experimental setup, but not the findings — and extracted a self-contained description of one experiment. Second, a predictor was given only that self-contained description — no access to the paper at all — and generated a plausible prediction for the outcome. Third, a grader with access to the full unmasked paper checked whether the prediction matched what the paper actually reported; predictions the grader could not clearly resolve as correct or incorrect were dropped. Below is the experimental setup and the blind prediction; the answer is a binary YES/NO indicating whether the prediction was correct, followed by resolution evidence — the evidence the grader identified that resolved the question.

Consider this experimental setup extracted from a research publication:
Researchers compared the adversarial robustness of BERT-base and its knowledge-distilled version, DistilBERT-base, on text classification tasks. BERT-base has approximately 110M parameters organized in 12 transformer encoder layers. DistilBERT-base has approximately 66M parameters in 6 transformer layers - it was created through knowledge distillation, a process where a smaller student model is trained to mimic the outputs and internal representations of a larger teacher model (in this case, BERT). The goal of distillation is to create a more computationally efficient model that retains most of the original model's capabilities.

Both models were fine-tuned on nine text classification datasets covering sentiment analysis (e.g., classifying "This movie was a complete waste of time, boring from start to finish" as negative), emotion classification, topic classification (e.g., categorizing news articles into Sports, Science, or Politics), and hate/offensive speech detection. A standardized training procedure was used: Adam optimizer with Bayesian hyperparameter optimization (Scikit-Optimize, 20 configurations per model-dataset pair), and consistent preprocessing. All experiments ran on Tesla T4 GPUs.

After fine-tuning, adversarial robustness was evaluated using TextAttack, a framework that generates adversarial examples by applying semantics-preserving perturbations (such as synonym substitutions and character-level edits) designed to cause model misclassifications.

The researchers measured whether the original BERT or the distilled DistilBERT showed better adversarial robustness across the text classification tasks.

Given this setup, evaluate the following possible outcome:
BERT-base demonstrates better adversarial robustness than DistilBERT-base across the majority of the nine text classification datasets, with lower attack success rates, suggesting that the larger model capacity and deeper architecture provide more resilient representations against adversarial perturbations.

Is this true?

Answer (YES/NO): NO